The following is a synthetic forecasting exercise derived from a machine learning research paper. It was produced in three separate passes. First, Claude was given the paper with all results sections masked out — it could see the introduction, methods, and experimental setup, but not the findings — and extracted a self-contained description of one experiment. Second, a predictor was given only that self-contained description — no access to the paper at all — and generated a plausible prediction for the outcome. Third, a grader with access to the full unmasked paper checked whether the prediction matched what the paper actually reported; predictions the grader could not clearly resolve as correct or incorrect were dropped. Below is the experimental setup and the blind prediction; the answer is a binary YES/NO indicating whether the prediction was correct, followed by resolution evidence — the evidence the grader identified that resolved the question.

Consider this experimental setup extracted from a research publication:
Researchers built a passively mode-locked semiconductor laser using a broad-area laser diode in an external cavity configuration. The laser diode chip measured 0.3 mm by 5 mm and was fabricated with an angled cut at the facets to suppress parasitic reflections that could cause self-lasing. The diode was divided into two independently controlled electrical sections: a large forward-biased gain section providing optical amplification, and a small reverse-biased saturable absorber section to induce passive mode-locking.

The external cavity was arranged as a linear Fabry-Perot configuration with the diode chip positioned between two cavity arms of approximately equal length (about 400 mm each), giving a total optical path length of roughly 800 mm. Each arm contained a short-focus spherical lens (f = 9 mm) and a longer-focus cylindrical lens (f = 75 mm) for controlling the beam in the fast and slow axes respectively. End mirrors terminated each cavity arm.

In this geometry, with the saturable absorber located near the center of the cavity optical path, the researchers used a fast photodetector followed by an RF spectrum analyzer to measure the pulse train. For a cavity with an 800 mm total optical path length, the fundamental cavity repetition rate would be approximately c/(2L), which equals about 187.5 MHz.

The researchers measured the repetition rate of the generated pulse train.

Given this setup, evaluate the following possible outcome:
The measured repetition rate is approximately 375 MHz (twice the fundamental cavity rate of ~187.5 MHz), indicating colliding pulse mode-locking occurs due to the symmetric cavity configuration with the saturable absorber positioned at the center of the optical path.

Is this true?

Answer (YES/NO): YES